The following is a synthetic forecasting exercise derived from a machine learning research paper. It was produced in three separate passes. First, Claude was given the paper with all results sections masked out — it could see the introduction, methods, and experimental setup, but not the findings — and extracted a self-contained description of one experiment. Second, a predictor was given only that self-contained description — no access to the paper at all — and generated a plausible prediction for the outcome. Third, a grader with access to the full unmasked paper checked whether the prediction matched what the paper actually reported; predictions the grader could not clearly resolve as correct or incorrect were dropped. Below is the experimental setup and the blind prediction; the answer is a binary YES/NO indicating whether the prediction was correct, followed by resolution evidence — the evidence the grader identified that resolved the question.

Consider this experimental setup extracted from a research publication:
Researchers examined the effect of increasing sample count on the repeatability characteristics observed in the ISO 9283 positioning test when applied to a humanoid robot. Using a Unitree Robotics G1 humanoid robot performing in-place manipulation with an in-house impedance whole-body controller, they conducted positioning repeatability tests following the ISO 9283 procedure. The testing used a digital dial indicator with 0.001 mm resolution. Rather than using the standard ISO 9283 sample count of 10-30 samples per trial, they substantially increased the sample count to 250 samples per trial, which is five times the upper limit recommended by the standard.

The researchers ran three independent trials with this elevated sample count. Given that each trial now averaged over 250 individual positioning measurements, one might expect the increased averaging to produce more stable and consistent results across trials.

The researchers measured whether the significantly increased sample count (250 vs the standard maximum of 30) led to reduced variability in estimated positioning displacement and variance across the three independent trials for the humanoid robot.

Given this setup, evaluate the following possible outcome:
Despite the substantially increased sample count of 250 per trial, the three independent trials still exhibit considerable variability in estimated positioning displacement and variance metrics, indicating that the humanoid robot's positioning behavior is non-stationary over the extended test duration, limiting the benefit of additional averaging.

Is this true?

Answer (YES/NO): YES